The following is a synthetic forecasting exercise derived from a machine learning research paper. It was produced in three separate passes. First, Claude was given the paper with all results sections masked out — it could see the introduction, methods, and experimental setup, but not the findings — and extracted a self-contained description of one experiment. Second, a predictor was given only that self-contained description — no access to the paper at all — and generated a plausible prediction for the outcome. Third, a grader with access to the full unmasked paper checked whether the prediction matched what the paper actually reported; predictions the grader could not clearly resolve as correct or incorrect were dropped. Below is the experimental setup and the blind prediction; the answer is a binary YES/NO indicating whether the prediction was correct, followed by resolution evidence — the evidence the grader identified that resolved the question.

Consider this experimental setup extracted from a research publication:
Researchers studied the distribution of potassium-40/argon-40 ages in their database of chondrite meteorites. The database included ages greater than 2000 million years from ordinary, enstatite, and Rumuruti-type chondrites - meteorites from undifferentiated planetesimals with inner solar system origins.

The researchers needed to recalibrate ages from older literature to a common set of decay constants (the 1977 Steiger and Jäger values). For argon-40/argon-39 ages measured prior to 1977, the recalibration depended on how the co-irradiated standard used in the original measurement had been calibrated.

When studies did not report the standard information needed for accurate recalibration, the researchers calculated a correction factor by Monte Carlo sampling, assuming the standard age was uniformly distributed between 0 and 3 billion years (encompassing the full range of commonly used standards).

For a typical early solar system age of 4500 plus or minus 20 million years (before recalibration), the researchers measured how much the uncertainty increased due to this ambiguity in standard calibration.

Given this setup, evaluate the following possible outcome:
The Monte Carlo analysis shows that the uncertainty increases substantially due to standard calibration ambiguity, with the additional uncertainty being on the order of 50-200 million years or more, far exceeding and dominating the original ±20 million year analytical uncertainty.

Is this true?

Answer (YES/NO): NO